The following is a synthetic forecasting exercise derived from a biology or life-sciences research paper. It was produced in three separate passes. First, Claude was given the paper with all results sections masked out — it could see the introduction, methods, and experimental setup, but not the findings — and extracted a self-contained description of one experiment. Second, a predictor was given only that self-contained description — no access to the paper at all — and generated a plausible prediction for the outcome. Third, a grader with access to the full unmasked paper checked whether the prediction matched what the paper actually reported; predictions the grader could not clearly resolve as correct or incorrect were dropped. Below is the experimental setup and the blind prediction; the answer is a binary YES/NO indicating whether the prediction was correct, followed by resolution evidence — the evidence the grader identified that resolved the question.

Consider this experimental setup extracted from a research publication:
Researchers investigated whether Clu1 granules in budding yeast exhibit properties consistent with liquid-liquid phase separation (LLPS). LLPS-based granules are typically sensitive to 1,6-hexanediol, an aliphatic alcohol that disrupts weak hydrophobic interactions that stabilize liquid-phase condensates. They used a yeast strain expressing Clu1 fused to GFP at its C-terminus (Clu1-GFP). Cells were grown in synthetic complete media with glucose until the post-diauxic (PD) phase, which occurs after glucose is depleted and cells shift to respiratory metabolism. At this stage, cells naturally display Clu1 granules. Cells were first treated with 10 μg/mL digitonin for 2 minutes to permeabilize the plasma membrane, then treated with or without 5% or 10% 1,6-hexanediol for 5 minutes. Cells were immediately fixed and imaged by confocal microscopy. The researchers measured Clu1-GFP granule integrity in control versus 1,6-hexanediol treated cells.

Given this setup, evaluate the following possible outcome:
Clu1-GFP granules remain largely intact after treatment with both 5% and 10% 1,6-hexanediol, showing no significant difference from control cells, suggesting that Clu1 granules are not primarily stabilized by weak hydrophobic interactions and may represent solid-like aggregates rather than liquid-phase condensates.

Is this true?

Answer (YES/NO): NO